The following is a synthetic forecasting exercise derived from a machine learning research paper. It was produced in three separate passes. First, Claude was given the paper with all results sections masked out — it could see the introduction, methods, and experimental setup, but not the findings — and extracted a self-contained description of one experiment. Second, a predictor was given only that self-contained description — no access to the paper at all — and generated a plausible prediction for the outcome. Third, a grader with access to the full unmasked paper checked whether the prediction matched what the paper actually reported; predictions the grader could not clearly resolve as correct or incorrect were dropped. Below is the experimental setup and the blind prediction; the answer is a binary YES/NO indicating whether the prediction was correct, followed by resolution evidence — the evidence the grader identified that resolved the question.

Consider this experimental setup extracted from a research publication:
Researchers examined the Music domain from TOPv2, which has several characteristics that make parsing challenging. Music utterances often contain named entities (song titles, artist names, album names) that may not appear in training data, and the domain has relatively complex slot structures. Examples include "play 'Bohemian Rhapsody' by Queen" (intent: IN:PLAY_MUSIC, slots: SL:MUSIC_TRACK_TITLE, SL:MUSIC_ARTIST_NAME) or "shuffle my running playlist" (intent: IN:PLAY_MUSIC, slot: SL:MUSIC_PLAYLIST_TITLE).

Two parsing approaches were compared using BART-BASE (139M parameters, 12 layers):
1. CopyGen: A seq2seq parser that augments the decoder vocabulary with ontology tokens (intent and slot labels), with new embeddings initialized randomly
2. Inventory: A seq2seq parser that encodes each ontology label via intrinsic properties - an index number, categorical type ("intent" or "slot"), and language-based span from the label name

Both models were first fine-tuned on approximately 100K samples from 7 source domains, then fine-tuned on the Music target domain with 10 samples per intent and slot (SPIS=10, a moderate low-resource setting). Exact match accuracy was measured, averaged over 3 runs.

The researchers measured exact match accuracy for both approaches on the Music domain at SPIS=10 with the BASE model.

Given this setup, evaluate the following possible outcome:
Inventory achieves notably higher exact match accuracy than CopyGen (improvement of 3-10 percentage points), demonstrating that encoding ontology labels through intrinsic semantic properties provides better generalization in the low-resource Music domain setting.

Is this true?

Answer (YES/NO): NO